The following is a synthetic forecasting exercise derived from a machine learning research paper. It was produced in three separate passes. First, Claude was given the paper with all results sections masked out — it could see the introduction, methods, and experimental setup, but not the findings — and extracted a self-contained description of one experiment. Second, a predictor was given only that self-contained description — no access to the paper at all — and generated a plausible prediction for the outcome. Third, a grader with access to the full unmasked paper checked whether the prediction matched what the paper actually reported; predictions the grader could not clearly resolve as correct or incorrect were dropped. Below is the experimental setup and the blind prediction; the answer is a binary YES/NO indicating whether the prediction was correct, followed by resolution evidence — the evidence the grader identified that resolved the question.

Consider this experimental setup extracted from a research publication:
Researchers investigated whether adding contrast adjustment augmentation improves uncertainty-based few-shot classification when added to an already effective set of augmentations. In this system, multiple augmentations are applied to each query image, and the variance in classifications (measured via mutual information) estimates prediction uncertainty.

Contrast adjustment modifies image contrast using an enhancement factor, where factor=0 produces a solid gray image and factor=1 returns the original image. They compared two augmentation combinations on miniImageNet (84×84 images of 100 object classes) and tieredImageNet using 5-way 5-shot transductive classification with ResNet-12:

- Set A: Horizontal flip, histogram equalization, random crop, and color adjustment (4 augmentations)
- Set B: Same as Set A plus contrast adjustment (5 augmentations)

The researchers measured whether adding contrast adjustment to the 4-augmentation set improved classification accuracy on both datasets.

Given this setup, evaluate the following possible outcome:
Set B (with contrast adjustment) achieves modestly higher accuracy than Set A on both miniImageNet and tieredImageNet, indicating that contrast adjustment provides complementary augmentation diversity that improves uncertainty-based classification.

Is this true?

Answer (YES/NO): NO